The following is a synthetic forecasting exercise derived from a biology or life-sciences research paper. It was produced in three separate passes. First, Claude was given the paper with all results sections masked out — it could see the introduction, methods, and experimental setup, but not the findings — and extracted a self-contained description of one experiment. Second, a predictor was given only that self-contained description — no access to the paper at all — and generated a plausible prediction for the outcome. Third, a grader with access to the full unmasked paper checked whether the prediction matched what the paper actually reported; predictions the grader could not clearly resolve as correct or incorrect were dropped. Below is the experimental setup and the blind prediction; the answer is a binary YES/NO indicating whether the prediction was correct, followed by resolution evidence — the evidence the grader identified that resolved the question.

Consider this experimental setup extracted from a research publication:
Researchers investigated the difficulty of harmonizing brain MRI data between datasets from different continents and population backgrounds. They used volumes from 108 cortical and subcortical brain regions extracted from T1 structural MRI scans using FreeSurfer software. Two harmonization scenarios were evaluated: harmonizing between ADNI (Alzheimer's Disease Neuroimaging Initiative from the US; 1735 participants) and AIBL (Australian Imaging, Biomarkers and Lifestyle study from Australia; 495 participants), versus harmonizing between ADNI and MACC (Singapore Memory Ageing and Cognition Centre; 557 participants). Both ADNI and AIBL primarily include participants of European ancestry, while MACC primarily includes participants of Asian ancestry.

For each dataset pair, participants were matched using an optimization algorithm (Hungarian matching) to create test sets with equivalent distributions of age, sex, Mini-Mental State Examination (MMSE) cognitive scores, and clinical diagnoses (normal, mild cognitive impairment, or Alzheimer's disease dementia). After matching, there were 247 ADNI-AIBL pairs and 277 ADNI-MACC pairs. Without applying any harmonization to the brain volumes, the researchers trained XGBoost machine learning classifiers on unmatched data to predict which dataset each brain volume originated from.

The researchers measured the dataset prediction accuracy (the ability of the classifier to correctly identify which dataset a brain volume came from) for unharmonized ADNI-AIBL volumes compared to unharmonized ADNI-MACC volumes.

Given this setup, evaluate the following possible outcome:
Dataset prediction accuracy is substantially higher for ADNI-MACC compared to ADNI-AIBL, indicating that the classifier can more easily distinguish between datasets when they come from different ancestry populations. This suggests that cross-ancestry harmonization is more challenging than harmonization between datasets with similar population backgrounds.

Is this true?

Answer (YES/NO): NO